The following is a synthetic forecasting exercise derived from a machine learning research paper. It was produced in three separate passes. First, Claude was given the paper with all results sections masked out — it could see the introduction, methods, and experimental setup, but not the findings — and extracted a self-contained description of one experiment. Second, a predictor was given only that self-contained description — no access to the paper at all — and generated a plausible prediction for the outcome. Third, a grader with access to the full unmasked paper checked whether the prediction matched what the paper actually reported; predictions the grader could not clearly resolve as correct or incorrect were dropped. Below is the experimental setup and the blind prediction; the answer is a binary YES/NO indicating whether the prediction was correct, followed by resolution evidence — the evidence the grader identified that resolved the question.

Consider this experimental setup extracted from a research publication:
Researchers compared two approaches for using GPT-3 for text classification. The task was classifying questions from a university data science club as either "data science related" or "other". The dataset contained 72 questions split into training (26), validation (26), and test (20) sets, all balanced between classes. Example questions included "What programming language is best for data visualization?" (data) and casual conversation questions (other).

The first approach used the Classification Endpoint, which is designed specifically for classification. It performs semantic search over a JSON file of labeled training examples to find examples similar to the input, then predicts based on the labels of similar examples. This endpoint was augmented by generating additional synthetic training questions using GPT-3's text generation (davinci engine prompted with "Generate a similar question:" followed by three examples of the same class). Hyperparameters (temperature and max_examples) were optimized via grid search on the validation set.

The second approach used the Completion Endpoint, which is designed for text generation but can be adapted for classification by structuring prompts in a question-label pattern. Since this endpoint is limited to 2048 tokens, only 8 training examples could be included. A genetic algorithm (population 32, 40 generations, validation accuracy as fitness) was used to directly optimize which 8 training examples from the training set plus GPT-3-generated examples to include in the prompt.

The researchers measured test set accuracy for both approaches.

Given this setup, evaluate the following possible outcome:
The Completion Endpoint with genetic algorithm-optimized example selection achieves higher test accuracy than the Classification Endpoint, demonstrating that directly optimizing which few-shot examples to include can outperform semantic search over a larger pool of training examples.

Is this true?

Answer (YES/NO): NO